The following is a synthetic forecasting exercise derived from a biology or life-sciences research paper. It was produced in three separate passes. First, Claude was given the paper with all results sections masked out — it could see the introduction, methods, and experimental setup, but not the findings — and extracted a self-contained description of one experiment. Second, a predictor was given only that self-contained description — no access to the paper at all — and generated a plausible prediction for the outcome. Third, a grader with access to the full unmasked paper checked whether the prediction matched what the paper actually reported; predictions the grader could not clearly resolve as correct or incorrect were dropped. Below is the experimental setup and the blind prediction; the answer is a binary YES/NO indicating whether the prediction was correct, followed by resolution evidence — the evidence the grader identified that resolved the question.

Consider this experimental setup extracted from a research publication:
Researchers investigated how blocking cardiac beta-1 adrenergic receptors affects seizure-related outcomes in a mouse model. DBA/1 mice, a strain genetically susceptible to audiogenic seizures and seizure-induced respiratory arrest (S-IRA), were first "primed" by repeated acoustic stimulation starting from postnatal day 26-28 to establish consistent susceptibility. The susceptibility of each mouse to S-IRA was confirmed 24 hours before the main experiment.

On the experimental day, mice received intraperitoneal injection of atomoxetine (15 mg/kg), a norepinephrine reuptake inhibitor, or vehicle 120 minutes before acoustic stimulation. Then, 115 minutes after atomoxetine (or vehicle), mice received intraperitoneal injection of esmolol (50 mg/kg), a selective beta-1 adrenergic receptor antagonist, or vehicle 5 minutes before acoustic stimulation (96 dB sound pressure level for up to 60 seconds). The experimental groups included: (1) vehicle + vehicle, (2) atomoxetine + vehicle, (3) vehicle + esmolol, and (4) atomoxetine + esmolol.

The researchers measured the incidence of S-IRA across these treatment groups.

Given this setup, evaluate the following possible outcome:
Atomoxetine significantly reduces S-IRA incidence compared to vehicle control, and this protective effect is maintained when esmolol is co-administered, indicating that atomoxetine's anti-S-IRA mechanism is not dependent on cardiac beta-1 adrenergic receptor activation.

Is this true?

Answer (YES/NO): NO